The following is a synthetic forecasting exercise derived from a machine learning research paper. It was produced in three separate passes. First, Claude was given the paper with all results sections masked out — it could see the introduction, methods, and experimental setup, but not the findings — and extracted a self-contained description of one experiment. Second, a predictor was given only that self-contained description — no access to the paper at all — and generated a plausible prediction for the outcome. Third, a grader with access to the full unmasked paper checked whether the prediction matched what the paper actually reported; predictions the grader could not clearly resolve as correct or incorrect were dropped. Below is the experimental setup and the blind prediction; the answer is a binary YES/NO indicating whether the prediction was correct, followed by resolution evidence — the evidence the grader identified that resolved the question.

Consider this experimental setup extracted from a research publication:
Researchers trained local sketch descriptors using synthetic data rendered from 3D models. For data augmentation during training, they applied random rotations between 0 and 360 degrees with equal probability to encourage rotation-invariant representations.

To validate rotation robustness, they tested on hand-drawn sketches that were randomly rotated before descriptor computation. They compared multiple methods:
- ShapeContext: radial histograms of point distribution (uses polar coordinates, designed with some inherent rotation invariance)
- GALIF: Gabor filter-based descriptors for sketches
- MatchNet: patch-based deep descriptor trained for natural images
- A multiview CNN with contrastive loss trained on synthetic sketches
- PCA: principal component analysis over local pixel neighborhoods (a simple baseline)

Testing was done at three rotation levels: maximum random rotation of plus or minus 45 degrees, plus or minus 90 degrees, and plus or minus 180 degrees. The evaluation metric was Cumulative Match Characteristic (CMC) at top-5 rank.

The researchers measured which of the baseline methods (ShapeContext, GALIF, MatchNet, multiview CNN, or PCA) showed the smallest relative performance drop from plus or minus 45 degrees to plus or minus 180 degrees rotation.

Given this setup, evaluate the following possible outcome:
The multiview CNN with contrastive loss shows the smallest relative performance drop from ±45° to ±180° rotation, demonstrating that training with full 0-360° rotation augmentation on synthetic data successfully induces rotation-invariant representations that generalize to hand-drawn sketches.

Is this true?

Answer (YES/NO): NO